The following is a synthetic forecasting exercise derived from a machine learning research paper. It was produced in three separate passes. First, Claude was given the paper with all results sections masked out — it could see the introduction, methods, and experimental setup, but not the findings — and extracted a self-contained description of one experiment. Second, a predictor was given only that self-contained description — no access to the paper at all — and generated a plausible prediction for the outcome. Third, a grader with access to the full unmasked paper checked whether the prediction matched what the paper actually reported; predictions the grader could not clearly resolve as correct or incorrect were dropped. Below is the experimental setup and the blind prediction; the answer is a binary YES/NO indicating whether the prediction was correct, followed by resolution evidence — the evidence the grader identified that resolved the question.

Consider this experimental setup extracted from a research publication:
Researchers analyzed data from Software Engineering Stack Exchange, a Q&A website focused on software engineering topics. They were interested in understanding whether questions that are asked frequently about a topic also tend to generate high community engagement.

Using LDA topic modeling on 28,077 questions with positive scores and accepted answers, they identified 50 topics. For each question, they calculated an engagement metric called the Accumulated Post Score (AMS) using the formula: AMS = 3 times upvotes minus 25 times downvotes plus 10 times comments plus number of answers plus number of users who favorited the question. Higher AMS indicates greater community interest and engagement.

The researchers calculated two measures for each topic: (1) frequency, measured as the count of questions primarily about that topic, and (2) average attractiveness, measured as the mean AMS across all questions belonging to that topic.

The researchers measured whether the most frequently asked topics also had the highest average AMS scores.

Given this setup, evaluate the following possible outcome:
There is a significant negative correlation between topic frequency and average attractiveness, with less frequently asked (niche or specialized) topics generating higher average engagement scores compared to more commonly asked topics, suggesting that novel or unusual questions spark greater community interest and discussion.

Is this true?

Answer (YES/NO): NO